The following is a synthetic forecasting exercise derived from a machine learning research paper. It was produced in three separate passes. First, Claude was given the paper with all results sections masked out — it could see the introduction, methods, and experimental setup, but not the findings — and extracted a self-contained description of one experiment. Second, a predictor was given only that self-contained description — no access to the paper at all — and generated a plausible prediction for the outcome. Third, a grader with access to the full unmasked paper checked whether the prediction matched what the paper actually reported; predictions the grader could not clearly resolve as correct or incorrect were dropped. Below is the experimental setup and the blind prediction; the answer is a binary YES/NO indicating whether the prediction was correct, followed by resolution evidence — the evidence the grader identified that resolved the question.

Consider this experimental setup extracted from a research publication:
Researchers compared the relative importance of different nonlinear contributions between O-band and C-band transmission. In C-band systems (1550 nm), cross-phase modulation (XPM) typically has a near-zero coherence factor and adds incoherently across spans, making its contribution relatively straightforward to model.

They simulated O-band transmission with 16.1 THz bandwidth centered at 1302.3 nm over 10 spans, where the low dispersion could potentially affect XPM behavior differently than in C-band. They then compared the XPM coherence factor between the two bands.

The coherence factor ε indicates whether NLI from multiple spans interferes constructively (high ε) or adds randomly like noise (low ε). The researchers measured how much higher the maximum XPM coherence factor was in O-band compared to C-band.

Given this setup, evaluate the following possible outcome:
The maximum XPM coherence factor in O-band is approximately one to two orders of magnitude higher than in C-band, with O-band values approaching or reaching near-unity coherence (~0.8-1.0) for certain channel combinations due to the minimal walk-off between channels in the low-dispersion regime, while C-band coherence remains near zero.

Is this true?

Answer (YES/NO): NO